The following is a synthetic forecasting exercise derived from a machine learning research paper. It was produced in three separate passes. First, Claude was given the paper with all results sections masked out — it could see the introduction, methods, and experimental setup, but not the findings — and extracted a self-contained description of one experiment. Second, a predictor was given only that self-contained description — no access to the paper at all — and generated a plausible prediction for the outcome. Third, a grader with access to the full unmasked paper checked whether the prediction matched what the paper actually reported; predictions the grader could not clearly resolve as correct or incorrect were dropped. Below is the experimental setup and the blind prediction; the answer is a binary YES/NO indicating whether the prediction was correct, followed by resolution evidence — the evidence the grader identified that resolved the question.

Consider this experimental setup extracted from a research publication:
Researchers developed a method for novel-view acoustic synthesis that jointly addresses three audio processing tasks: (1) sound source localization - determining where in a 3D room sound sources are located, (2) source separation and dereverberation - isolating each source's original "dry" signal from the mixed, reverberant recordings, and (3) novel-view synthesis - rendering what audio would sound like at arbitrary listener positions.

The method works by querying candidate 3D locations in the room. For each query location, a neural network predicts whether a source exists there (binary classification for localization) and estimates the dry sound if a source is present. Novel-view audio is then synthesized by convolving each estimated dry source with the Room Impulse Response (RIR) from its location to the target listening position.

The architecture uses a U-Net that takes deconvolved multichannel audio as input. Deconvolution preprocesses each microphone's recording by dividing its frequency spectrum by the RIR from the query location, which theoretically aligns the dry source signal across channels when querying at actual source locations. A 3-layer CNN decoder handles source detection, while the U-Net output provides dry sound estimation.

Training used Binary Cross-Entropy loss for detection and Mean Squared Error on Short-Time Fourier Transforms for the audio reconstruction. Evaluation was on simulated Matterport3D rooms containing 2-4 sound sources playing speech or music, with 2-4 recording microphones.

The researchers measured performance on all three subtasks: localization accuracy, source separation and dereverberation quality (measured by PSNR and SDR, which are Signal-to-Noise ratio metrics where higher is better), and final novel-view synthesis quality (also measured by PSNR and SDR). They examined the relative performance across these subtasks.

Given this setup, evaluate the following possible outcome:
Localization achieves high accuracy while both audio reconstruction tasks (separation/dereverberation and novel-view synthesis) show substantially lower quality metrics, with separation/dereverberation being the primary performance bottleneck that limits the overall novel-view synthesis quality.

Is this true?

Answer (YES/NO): YES